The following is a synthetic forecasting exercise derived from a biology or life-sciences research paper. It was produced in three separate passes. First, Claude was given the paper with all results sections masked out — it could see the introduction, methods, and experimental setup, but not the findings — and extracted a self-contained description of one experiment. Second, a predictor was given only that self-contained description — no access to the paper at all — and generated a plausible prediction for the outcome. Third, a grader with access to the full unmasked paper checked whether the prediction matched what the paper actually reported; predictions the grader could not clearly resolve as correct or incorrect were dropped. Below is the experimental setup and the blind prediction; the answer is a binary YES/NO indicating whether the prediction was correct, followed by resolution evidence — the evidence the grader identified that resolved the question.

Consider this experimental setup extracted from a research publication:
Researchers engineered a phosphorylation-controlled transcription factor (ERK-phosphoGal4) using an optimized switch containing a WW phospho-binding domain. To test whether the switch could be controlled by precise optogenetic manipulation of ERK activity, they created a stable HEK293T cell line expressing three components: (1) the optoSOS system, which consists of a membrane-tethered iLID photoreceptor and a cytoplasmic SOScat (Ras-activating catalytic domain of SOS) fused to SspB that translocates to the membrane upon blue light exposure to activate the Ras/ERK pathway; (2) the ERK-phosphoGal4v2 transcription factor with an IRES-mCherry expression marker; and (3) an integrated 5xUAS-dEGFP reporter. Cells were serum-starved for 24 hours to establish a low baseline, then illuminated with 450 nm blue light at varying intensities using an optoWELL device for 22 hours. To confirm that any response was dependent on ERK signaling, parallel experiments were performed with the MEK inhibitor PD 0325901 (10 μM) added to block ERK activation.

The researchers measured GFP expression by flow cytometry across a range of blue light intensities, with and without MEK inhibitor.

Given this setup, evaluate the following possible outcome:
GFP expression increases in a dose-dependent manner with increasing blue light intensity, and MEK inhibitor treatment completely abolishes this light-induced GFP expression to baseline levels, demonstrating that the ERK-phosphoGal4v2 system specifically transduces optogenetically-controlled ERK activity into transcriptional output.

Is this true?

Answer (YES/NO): YES